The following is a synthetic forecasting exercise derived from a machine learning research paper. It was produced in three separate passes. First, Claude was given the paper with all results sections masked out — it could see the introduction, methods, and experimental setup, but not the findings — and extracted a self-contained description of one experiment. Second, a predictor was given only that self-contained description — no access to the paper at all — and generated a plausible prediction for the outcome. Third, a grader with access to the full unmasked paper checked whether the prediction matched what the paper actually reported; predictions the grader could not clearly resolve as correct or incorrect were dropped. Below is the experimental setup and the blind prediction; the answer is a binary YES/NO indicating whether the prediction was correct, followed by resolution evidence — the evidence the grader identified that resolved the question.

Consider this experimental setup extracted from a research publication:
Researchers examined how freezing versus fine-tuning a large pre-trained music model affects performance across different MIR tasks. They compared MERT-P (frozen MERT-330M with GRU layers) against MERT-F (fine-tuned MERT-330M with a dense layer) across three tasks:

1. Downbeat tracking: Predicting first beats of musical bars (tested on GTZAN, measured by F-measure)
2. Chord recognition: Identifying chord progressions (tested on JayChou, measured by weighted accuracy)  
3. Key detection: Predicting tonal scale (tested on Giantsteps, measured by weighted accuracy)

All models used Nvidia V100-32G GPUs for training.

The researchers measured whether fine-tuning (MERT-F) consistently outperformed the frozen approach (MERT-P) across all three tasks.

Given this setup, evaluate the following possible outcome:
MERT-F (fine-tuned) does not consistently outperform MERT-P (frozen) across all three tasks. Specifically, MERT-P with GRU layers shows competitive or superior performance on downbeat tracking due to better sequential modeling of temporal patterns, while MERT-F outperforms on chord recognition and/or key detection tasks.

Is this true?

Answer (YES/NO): NO